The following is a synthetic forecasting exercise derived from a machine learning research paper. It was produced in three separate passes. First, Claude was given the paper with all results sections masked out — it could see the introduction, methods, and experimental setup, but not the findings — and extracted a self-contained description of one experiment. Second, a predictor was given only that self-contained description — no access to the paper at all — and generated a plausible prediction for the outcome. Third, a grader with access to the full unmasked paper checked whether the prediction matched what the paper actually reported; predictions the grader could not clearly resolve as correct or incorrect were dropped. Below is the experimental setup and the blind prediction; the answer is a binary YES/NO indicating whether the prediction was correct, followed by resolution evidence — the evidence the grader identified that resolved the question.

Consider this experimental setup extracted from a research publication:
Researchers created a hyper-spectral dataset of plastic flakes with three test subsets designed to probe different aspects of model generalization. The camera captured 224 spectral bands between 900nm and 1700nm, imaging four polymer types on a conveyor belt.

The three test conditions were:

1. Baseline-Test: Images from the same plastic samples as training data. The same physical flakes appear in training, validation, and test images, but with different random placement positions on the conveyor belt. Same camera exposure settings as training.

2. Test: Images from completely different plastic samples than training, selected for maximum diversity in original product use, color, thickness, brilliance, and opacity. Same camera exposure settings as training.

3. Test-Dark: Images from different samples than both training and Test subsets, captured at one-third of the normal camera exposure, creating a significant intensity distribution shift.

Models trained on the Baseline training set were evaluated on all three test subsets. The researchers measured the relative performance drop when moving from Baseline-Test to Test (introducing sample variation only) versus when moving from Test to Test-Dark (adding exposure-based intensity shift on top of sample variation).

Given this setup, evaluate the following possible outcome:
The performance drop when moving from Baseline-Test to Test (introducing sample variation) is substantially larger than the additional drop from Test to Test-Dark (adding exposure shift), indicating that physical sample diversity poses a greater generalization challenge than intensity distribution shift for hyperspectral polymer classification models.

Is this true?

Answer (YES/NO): NO